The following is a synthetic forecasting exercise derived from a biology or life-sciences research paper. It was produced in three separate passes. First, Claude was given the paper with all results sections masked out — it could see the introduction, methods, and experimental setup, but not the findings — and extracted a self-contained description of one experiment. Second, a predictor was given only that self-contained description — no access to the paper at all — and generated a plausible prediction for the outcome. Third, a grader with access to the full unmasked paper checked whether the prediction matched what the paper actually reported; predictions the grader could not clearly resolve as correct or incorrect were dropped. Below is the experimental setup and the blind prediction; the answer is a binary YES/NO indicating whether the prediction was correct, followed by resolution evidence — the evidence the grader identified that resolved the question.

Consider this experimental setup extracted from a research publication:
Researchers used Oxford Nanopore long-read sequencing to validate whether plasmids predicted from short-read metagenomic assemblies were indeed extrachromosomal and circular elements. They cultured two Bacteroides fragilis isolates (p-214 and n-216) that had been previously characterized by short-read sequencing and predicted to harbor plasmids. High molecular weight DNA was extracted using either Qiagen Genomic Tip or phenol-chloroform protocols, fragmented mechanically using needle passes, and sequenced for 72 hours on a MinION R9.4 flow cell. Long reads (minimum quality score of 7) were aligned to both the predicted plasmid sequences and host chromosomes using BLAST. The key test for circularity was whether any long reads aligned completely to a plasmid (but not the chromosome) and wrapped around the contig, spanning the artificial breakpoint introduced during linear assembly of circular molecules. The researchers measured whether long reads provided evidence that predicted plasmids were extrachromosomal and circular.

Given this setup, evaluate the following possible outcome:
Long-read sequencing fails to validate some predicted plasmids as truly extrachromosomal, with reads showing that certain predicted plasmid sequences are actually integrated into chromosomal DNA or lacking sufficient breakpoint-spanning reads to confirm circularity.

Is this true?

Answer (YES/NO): NO